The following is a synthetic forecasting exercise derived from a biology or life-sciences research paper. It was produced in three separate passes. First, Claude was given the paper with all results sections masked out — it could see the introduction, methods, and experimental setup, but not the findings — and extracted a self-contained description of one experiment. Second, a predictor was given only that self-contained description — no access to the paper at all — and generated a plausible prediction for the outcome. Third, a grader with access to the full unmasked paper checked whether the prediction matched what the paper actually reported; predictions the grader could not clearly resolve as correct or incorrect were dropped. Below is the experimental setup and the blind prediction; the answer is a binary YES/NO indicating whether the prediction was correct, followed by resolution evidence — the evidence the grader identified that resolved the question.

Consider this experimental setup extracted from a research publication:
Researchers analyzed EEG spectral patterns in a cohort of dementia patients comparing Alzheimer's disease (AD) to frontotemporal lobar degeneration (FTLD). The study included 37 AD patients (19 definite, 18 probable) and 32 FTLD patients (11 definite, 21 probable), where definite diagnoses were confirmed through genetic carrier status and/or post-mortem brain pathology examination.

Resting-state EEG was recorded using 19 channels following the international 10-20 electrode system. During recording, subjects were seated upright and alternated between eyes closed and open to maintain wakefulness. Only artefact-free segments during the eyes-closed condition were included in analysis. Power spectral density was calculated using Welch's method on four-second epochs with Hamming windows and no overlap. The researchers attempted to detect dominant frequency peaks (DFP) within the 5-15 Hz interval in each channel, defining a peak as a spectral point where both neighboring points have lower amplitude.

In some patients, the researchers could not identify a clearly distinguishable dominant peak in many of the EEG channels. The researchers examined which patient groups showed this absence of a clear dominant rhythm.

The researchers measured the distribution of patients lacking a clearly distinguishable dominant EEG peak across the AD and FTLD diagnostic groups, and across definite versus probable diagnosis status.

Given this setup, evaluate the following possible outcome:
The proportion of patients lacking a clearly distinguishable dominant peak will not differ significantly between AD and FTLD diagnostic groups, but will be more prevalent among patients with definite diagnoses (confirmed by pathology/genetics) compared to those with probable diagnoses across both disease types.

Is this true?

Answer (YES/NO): NO